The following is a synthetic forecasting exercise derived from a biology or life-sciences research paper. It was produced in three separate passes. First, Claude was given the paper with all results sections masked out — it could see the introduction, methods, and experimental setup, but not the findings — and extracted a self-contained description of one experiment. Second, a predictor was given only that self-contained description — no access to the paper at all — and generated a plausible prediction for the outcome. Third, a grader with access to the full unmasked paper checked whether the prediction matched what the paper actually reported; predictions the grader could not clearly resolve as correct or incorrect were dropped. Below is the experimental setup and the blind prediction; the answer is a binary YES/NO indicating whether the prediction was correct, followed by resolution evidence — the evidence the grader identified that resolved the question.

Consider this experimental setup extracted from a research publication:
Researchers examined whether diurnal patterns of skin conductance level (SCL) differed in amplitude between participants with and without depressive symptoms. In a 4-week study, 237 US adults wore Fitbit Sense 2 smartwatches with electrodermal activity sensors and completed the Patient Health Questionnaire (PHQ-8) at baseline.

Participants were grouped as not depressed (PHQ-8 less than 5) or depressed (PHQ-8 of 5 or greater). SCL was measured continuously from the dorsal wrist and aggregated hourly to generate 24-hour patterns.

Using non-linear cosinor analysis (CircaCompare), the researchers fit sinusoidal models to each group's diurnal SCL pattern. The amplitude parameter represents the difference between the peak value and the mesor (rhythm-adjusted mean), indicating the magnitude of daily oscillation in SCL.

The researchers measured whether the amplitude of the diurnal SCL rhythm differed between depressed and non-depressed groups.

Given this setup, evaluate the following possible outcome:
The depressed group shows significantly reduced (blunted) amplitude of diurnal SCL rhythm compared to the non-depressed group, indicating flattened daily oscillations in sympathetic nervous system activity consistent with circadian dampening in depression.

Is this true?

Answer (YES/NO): NO